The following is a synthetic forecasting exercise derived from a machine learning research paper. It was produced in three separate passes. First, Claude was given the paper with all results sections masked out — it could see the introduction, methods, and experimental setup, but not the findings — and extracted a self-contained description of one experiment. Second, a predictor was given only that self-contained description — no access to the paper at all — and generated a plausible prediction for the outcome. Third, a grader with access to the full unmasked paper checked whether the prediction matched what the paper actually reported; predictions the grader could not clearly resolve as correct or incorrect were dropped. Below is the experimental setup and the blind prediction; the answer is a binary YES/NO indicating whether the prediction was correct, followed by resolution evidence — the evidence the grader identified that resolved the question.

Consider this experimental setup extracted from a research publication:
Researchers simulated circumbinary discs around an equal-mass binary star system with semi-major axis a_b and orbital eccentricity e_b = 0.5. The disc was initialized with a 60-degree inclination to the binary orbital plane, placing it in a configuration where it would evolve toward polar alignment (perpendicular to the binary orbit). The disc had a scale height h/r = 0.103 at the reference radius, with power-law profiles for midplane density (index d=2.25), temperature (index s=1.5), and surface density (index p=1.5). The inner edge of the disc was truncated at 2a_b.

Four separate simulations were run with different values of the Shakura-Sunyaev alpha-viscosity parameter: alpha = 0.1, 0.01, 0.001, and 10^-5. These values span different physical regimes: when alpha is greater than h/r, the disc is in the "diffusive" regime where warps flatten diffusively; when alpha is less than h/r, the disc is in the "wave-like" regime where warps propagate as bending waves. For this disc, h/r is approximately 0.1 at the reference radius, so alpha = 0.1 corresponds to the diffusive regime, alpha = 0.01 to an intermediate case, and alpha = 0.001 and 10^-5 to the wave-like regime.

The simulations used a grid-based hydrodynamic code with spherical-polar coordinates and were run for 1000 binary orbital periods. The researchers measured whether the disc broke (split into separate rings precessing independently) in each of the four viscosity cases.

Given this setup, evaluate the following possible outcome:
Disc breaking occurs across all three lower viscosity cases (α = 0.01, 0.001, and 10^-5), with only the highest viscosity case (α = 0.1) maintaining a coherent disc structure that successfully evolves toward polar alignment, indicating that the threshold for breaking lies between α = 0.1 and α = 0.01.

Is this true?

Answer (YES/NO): YES